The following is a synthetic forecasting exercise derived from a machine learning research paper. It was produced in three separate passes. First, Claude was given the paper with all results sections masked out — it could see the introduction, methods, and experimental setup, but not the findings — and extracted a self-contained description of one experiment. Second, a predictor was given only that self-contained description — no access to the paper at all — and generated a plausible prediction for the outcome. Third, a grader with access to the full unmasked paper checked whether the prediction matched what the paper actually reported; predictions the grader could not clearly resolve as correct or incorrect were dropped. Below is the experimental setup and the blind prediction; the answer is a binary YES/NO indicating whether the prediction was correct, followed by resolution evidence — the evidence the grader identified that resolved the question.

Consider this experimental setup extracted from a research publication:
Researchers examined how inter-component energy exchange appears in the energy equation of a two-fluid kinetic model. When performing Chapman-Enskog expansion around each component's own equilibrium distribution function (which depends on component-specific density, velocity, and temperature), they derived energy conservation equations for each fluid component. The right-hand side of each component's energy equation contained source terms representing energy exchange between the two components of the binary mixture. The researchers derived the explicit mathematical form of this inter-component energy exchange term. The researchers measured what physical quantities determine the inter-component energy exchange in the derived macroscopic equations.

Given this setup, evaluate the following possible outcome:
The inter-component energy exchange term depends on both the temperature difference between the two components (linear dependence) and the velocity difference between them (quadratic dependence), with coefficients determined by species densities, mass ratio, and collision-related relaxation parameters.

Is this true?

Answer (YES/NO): NO